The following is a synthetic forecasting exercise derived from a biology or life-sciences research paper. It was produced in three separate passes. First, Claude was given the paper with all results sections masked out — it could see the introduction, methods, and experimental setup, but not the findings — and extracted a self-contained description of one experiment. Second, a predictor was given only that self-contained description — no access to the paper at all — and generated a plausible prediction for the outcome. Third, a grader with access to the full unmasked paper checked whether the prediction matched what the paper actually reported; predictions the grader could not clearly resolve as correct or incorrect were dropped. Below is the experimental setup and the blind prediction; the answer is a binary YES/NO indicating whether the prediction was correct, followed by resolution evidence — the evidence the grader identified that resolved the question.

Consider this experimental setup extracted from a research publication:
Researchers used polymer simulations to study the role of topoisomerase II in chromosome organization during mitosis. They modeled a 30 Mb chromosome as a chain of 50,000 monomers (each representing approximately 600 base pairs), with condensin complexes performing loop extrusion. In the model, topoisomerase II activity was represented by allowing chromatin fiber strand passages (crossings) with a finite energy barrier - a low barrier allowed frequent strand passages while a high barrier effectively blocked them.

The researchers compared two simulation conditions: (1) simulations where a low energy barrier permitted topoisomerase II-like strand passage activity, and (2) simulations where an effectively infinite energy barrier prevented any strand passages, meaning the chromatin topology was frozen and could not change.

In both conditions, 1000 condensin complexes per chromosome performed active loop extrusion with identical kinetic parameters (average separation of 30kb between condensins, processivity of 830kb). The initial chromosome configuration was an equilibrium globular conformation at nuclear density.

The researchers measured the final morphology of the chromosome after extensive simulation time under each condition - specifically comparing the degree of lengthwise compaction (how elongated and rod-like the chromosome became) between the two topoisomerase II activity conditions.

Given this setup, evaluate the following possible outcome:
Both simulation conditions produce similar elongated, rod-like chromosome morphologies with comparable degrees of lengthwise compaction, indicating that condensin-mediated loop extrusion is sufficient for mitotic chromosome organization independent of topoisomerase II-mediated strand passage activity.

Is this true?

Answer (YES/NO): NO